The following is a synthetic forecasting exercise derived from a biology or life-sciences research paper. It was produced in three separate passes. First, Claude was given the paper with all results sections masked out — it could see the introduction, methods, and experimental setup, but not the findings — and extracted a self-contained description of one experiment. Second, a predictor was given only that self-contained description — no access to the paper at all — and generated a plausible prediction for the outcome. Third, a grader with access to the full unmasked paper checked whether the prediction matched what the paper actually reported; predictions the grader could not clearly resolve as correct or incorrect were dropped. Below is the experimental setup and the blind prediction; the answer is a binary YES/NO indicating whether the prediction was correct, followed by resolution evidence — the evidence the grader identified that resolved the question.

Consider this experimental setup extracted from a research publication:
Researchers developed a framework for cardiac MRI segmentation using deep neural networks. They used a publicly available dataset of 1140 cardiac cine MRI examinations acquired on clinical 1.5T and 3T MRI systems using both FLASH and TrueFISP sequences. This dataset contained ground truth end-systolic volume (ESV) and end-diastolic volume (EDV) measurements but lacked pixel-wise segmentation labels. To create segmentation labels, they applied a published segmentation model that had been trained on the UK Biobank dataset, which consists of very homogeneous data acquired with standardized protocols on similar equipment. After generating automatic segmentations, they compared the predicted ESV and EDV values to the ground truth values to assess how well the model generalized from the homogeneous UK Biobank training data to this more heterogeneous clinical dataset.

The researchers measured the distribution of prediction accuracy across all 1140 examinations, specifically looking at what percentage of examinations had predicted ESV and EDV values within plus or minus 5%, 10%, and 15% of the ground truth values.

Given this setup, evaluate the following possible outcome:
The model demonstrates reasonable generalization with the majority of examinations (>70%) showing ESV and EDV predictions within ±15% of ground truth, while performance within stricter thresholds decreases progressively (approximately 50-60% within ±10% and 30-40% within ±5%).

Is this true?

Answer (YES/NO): NO